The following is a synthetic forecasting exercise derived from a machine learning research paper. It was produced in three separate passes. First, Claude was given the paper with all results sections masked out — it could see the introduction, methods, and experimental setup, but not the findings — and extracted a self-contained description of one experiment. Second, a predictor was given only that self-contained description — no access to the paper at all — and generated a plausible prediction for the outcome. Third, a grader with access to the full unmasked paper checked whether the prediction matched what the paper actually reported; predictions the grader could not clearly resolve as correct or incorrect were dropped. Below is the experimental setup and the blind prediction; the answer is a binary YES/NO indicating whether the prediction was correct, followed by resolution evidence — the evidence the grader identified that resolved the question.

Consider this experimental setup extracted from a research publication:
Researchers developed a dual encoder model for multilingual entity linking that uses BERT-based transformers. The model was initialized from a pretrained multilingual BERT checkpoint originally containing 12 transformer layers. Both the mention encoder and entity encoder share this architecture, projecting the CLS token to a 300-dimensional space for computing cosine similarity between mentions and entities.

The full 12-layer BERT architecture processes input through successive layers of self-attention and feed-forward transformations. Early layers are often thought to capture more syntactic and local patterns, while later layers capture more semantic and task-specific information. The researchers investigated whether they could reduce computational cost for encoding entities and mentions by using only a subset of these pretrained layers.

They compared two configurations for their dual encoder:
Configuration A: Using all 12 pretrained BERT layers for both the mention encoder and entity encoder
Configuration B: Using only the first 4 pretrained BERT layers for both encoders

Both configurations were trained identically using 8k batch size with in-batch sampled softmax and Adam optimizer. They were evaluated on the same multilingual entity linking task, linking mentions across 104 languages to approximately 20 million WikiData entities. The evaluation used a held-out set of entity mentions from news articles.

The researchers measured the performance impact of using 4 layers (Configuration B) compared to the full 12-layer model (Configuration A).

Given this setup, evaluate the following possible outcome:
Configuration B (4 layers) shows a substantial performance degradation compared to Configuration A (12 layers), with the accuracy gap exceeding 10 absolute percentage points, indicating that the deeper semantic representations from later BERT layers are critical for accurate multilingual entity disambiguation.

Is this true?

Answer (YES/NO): NO